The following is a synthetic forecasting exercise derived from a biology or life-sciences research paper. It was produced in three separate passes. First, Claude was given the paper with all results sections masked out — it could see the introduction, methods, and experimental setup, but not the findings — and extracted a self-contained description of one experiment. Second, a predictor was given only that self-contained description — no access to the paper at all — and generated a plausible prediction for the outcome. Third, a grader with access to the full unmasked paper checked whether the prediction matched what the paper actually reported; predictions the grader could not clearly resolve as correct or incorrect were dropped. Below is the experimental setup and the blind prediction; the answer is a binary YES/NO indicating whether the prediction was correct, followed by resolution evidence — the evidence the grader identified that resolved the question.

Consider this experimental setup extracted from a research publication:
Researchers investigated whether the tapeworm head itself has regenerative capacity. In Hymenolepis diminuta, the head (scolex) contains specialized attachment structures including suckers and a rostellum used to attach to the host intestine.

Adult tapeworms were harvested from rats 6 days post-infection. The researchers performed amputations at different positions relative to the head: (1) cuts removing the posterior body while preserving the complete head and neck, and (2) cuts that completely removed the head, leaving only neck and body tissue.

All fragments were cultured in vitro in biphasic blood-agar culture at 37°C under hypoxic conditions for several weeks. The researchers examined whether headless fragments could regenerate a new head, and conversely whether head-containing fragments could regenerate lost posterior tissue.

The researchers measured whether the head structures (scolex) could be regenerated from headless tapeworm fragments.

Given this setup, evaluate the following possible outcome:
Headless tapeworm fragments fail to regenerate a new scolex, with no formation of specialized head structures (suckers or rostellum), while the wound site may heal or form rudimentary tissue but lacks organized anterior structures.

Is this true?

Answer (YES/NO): YES